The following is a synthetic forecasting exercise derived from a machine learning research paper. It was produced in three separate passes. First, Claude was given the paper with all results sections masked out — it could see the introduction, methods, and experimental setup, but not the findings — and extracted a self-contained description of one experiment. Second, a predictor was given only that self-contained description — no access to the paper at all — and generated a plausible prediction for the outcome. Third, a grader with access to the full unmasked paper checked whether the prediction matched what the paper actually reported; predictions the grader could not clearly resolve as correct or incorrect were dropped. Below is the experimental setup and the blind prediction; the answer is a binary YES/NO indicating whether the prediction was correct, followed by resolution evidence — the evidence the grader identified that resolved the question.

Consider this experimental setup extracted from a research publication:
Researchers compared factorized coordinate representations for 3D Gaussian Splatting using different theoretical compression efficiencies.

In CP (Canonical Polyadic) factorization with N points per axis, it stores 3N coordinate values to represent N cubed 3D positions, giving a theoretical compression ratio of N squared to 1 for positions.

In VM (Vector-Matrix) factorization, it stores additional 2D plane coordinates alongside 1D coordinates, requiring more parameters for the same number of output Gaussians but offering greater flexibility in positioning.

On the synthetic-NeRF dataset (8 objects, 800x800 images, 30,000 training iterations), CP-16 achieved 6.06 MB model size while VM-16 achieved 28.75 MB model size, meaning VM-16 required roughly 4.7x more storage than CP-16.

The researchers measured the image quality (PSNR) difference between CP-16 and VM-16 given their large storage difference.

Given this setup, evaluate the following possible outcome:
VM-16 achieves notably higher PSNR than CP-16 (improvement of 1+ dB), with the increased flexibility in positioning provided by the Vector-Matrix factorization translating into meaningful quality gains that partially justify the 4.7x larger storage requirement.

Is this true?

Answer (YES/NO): NO